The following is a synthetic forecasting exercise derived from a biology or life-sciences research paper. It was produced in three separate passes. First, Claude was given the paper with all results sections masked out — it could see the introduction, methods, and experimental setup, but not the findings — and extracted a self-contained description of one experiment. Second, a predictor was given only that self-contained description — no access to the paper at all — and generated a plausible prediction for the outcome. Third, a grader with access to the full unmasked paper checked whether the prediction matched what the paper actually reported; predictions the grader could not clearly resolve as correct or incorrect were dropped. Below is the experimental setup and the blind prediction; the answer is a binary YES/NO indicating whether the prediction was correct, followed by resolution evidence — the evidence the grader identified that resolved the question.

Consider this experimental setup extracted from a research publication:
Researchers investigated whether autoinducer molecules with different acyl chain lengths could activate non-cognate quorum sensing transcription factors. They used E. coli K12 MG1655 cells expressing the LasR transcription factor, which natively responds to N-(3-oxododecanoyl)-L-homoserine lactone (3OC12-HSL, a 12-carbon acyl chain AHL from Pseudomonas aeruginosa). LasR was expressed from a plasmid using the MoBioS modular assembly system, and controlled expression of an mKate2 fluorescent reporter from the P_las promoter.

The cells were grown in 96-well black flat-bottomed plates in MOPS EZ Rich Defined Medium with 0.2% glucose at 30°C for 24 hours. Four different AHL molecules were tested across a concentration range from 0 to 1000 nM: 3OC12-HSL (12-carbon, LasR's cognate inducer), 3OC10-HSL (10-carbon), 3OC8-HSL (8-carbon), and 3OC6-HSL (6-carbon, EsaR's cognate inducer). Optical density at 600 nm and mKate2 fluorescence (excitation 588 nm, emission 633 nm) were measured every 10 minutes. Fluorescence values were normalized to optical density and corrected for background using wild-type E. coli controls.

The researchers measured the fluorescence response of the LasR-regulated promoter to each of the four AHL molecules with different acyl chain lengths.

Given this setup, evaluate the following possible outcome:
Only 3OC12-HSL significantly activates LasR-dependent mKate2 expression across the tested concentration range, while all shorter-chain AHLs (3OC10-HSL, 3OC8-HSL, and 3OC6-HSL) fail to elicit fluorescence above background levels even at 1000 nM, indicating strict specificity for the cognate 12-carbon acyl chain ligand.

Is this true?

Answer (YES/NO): NO